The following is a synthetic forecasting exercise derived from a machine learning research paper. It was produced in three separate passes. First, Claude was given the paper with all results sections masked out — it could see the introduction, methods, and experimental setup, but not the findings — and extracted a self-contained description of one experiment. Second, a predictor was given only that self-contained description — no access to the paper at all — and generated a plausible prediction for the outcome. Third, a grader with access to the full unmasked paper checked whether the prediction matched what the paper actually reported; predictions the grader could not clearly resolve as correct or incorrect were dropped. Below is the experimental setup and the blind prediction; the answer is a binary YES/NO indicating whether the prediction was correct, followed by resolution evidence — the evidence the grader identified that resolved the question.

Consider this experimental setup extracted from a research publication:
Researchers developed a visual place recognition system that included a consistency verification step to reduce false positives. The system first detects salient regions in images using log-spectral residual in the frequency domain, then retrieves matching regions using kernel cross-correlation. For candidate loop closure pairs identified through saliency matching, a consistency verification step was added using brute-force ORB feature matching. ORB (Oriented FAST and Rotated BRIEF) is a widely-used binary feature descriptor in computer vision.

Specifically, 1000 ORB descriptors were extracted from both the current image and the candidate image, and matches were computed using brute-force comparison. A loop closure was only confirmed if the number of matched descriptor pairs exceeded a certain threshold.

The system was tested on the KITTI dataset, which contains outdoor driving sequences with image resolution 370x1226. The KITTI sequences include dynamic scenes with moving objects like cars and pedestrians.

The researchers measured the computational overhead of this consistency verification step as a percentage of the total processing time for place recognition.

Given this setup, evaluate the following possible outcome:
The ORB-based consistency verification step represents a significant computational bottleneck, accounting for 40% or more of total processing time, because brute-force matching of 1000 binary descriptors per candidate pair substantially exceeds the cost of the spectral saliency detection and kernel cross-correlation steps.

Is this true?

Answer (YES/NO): NO